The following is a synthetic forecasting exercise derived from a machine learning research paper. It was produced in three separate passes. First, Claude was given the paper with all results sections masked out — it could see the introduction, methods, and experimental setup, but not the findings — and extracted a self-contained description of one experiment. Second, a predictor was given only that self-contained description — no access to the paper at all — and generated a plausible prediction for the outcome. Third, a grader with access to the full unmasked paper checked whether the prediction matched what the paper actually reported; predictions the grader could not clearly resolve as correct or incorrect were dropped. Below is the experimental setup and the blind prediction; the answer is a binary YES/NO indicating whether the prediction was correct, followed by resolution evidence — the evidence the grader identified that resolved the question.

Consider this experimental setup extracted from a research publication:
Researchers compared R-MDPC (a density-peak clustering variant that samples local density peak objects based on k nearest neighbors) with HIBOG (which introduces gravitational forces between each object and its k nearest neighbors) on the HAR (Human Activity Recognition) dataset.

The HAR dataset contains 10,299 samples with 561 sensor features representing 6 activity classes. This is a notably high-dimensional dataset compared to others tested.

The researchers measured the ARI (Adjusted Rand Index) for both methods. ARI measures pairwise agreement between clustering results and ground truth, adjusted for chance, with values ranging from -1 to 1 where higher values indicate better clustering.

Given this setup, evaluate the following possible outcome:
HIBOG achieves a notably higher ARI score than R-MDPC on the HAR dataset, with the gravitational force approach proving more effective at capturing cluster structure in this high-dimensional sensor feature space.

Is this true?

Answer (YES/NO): YES